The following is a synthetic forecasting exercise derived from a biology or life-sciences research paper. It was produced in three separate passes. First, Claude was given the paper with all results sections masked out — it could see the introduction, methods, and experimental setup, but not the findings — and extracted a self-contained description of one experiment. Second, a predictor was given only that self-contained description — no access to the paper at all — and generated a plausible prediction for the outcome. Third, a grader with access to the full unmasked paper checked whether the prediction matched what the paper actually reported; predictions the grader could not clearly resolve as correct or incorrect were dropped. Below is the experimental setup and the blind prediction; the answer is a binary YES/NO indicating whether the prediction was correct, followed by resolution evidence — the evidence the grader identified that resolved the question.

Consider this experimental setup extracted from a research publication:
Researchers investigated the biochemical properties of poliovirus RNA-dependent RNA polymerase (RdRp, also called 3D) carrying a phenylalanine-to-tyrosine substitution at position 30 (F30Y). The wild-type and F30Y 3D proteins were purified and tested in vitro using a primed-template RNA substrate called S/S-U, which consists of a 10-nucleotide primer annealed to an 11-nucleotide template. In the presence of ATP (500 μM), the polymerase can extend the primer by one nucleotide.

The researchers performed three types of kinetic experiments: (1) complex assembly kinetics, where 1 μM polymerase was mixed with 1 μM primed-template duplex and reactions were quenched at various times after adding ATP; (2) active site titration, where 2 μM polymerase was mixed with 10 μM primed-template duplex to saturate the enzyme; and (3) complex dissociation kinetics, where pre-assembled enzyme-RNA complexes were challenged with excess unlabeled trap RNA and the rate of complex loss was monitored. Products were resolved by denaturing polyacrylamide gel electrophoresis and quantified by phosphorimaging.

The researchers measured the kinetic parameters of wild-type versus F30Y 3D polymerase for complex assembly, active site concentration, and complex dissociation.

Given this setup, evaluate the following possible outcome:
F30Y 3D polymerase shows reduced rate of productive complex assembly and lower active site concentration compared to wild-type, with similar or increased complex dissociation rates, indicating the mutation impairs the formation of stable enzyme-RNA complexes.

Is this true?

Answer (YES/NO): NO